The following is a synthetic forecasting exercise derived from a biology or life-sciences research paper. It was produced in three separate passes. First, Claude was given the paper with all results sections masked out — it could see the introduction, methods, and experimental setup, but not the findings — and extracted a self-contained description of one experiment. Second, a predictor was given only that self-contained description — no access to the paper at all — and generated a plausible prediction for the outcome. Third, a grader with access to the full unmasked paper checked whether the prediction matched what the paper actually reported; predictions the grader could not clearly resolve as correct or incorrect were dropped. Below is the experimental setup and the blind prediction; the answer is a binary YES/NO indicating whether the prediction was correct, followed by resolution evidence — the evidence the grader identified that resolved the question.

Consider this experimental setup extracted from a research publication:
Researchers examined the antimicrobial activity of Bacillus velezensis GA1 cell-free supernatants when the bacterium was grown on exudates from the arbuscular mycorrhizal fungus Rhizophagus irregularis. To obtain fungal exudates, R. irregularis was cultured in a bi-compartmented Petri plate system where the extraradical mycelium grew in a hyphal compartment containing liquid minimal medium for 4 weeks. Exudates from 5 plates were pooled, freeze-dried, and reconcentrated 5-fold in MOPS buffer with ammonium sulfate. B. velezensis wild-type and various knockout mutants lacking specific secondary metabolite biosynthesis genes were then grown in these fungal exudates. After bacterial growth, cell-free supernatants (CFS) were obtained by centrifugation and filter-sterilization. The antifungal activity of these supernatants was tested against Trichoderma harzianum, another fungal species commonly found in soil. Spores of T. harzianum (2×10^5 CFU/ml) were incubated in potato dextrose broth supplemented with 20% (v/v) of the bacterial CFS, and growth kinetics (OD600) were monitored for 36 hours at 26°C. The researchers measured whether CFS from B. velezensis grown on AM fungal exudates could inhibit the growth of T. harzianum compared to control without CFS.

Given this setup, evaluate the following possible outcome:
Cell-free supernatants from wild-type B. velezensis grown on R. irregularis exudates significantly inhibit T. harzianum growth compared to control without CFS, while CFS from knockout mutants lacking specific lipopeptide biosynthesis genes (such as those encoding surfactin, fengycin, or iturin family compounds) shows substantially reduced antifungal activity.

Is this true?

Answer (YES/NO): NO